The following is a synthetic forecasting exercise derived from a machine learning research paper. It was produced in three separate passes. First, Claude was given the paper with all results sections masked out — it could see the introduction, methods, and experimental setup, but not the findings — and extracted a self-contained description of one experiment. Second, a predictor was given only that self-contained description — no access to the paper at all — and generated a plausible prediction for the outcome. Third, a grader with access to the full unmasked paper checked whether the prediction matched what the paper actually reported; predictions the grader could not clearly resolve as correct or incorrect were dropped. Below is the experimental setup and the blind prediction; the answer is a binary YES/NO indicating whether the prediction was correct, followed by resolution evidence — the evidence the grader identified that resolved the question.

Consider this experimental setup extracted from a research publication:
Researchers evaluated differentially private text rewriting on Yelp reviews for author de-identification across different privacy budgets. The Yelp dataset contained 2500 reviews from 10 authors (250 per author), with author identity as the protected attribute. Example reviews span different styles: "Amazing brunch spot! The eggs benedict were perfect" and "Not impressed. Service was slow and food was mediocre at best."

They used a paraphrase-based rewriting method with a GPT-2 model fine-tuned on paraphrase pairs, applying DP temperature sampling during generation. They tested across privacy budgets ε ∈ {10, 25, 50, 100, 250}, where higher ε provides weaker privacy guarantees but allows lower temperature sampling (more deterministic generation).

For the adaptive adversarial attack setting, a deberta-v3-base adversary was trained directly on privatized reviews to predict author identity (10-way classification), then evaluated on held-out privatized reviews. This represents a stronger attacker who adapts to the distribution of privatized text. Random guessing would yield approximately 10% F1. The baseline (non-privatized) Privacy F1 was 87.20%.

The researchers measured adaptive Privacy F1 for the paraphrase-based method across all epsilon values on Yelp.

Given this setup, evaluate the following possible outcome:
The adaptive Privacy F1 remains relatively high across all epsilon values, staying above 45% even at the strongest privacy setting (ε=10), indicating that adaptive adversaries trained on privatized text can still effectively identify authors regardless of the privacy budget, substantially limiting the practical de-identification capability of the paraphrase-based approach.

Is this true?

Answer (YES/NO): NO